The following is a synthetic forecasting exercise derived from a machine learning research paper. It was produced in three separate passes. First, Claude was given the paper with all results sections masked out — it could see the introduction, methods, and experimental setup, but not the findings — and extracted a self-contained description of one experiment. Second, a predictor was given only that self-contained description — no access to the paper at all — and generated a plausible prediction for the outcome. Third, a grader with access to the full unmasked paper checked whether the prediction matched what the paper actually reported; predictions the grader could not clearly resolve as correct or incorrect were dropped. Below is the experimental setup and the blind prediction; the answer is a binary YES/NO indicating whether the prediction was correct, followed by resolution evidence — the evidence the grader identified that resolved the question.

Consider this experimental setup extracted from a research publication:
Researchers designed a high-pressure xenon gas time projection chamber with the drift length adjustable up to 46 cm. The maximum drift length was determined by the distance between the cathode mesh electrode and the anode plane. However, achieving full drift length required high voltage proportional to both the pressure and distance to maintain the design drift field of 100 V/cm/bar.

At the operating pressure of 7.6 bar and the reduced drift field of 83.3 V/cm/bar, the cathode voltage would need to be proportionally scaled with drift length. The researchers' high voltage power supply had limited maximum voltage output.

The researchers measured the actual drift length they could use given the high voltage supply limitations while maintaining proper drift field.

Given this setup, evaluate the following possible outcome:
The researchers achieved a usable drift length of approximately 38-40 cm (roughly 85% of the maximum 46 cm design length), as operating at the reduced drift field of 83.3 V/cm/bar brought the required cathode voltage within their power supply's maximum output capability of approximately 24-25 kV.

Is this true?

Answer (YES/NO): NO